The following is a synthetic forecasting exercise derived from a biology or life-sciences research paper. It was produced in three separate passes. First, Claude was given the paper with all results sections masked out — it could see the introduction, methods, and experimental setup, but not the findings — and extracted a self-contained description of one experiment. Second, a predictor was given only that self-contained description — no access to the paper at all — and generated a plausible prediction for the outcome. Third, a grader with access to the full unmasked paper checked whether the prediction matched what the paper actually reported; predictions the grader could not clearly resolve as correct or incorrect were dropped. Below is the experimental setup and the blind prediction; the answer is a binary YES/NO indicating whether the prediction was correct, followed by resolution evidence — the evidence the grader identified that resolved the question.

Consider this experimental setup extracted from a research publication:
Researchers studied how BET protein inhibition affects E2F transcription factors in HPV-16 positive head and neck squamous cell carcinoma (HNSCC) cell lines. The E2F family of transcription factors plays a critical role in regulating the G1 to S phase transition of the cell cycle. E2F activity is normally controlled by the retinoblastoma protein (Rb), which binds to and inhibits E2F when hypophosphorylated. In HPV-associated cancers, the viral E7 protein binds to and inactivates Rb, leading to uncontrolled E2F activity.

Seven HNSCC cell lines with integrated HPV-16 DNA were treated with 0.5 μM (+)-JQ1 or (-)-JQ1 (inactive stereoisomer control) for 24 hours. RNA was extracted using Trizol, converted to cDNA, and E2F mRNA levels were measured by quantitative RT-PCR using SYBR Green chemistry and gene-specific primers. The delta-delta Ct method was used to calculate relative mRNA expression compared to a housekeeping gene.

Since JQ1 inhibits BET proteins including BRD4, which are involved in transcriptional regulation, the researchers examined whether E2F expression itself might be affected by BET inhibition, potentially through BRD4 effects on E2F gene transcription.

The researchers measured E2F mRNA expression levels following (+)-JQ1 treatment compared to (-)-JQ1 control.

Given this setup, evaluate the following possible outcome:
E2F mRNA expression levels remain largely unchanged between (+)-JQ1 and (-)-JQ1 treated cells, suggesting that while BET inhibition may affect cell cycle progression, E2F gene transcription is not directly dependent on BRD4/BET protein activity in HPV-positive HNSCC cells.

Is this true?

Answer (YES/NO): NO